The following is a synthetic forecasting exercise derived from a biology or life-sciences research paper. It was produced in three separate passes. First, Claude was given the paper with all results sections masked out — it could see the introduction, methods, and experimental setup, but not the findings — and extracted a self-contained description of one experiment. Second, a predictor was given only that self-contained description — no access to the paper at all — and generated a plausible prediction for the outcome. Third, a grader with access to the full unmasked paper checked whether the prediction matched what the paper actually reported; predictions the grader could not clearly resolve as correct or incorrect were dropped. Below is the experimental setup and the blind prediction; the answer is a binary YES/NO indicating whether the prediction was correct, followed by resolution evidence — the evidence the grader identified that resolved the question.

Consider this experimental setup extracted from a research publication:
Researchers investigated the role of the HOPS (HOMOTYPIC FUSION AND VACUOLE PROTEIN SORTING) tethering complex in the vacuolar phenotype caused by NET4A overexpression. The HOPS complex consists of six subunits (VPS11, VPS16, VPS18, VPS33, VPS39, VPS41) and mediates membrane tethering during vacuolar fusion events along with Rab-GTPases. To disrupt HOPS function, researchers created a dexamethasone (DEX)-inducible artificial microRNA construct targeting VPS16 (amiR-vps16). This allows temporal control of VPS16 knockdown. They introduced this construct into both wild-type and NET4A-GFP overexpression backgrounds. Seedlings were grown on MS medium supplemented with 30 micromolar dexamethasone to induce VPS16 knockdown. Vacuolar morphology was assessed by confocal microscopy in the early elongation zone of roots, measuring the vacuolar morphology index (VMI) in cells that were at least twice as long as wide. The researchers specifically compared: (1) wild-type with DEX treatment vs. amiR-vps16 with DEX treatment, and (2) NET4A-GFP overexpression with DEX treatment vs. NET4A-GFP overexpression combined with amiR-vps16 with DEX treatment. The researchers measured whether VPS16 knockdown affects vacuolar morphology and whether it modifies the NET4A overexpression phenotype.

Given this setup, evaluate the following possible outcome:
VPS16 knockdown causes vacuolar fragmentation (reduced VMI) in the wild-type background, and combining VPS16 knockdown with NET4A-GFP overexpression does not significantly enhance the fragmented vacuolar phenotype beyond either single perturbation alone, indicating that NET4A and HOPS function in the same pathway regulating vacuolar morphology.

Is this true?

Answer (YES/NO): NO